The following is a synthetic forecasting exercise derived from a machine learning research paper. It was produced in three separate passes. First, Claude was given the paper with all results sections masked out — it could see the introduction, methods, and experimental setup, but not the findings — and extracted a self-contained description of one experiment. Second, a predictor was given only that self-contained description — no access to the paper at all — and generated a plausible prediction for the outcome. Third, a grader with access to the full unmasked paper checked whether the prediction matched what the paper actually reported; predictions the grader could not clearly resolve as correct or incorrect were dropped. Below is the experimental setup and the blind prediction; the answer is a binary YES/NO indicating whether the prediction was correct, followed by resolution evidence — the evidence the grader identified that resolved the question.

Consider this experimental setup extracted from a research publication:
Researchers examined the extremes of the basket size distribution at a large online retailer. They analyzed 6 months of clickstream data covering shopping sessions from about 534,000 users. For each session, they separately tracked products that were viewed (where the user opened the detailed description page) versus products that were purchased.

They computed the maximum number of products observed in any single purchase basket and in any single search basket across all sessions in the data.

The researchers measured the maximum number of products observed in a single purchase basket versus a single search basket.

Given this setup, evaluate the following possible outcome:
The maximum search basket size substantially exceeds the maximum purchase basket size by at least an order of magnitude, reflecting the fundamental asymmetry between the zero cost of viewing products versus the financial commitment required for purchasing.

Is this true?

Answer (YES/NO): NO